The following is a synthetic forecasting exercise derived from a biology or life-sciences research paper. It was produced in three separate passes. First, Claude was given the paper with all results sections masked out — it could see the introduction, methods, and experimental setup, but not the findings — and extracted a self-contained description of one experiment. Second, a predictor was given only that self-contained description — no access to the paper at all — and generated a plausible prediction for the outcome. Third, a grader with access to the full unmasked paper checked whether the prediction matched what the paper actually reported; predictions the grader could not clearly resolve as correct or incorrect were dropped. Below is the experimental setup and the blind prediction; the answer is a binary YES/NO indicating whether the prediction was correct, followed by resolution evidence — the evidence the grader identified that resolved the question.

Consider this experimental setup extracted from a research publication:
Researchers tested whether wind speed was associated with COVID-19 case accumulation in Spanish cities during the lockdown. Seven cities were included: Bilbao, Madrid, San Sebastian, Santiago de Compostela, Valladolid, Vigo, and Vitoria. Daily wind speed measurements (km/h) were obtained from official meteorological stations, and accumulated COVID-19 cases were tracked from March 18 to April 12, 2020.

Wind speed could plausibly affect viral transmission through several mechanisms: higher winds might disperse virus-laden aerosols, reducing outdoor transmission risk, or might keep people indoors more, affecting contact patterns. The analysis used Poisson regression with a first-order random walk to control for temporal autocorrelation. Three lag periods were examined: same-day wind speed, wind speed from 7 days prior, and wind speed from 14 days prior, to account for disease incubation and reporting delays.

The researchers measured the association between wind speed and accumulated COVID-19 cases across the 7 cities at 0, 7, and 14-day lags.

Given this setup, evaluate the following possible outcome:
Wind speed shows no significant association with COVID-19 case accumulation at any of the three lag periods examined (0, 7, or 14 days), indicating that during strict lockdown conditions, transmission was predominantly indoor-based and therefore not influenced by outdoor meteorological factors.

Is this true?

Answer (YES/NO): YES